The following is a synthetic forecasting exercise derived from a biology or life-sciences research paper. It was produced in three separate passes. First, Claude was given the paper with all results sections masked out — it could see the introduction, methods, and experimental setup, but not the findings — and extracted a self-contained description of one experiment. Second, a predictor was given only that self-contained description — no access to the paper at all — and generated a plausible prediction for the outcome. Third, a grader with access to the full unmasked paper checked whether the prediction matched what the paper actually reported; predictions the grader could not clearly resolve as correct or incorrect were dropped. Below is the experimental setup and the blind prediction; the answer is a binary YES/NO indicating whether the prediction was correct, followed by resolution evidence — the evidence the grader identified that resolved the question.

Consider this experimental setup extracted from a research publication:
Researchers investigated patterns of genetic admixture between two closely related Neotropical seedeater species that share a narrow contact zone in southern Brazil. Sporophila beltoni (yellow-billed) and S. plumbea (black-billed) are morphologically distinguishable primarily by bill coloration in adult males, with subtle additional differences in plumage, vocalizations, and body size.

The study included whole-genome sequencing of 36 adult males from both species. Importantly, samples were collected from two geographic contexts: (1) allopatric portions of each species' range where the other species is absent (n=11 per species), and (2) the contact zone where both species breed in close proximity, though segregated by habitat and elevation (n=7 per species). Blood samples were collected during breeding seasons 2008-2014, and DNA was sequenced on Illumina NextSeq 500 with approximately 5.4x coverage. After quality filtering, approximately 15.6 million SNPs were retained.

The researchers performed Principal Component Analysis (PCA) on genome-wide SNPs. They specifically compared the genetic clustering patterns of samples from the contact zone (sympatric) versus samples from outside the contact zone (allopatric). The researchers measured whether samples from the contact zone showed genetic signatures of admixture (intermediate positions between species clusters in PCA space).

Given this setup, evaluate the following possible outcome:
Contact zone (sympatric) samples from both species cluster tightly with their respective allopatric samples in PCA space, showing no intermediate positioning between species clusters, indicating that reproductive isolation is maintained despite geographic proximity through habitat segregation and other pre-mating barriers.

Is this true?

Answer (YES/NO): NO